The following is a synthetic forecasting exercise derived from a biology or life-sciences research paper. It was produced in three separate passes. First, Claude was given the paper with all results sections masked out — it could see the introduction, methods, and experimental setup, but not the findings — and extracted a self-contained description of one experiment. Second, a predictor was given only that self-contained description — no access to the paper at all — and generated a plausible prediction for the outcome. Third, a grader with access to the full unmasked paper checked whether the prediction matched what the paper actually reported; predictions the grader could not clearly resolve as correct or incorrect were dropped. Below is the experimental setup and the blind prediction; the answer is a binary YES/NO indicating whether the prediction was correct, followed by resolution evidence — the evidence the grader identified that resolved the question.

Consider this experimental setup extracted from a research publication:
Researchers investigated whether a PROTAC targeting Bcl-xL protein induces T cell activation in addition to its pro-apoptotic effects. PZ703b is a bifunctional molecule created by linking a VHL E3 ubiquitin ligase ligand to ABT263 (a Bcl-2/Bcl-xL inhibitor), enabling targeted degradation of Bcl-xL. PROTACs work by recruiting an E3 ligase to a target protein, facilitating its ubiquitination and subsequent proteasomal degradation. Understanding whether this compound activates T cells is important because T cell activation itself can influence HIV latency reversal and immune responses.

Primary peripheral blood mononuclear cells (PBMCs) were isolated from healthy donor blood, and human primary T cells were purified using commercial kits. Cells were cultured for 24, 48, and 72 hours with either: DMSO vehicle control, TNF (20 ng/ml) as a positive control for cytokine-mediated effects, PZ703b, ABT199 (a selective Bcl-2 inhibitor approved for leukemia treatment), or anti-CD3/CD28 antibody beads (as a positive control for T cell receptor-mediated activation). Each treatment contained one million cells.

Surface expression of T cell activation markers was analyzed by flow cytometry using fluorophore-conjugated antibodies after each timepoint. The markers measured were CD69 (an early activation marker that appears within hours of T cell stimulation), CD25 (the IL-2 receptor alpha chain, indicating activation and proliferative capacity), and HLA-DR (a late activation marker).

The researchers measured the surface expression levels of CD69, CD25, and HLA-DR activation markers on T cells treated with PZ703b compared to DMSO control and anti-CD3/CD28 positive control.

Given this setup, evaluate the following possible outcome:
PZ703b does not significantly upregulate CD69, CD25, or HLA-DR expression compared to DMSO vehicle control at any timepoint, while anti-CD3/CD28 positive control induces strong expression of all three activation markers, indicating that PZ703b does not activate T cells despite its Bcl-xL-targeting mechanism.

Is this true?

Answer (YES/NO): YES